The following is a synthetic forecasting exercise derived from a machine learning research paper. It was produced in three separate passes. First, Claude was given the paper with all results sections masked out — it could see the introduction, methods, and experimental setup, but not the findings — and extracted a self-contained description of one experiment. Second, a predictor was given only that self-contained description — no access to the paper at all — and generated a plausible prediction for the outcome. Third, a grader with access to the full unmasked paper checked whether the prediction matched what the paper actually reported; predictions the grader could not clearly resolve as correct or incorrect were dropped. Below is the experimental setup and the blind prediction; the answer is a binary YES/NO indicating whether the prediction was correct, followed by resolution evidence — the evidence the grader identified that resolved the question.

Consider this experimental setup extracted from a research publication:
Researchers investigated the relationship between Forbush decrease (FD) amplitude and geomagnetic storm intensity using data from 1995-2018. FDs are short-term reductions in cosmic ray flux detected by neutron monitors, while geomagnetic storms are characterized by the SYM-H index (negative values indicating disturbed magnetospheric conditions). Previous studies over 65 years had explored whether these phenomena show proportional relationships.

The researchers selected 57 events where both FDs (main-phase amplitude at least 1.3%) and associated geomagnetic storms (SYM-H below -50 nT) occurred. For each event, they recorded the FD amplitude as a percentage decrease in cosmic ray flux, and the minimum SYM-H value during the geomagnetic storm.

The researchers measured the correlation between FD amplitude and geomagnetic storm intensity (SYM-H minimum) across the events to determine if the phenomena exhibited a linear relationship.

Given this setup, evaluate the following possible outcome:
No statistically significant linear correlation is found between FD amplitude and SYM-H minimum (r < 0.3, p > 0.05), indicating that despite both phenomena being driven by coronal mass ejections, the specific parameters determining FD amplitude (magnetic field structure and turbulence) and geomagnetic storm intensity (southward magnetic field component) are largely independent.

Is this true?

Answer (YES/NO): NO